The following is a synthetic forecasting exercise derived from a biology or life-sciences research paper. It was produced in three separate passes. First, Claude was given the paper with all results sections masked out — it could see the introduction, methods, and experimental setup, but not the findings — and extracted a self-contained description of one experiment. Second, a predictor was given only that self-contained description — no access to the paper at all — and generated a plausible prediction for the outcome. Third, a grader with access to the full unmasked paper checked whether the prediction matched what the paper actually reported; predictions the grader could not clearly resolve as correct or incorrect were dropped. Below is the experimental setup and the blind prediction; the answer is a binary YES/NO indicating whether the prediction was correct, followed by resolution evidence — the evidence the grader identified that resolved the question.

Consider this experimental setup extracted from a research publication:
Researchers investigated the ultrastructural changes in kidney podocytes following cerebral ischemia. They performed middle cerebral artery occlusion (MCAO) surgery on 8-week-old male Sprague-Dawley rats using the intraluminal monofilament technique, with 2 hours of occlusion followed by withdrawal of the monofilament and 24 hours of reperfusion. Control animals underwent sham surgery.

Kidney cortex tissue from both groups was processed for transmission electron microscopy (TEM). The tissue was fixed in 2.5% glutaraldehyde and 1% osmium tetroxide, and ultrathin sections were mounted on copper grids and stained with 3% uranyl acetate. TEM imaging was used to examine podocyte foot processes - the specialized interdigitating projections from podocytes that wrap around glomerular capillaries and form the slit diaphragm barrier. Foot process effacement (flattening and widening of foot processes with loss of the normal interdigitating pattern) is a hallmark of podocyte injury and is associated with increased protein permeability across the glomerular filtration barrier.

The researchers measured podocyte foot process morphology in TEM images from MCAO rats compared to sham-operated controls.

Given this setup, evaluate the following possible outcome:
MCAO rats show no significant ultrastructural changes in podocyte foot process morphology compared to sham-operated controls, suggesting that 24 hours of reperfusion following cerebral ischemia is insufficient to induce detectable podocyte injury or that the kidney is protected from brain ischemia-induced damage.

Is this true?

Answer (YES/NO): NO